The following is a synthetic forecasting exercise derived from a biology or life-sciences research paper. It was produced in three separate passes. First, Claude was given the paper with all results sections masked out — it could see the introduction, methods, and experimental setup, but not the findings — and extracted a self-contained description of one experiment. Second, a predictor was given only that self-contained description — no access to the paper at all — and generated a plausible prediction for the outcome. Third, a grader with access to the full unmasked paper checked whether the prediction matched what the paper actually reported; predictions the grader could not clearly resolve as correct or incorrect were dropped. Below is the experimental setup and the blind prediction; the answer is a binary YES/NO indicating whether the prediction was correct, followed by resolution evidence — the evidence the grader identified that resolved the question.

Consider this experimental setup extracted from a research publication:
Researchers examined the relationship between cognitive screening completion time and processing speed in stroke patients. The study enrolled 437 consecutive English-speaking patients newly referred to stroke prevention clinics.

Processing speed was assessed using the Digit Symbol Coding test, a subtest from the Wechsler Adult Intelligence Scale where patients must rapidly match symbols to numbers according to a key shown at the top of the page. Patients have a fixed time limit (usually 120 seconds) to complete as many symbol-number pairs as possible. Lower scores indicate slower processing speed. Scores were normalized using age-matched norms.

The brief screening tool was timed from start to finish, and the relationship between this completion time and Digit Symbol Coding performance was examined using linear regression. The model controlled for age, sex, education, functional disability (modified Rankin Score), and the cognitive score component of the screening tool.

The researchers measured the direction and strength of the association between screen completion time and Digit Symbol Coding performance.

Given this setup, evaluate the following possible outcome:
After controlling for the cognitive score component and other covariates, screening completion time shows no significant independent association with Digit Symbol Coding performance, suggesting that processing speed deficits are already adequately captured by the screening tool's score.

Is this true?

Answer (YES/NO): NO